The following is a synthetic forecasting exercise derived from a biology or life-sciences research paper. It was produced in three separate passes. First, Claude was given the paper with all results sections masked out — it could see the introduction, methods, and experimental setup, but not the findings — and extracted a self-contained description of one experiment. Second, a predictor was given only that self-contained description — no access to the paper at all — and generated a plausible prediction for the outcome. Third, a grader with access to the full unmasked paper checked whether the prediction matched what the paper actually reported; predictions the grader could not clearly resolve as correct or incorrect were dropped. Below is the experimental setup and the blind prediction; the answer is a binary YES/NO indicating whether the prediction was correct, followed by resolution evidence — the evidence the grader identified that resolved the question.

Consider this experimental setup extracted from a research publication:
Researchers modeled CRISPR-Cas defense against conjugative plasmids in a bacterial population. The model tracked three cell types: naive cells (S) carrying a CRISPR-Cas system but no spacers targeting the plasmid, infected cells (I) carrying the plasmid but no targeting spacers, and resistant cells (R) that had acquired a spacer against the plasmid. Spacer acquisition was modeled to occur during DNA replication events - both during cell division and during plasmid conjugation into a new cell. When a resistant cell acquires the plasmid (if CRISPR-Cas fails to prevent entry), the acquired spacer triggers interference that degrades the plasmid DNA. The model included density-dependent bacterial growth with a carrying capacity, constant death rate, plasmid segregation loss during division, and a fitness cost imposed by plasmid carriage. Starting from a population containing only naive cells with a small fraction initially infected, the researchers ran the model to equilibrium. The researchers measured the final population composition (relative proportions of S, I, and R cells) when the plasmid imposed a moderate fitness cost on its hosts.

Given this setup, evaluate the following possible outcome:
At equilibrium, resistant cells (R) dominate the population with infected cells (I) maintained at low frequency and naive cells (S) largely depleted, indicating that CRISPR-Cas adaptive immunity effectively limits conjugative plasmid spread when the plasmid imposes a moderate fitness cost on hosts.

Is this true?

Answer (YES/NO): NO